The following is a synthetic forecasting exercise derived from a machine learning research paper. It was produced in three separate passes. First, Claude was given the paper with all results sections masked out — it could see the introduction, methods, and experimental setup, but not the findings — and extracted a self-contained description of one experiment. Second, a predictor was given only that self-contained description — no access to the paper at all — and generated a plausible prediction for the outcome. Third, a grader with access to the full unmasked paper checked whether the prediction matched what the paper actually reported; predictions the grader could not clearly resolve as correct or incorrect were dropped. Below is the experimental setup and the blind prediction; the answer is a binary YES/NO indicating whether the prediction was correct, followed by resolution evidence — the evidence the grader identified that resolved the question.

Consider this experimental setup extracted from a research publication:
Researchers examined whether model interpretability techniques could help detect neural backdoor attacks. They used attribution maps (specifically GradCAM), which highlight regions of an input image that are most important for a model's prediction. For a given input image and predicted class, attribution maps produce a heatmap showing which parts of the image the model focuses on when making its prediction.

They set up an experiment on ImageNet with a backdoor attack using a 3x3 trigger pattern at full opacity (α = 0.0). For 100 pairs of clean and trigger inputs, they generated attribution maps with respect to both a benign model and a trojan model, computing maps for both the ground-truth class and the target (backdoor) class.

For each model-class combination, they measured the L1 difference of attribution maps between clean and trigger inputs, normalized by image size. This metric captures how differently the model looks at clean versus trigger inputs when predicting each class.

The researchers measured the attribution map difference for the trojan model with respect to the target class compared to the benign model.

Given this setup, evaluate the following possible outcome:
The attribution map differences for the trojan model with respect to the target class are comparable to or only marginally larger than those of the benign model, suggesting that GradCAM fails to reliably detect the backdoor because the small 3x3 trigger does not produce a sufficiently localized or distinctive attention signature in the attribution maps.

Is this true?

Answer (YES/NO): NO